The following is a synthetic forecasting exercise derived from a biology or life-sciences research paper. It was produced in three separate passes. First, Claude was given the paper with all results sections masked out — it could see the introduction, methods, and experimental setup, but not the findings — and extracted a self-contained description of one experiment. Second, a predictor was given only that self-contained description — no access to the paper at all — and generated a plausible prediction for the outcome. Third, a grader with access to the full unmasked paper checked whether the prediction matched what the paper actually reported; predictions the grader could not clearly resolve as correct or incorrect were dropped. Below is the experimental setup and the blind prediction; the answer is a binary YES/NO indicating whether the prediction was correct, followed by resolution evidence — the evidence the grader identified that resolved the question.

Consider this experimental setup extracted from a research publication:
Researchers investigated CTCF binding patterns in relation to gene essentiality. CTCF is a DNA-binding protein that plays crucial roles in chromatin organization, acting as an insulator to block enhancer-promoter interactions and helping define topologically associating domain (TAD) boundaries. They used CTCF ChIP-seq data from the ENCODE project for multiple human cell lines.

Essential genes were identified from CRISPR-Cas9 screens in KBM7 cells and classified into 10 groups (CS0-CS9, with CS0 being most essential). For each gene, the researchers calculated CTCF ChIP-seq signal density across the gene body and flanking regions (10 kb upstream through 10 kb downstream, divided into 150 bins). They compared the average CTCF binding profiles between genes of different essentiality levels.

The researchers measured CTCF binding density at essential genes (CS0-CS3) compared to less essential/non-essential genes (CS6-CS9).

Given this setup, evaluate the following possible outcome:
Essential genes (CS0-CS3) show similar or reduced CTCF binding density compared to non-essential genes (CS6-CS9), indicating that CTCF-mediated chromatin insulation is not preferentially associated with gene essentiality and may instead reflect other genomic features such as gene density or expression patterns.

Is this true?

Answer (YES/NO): NO